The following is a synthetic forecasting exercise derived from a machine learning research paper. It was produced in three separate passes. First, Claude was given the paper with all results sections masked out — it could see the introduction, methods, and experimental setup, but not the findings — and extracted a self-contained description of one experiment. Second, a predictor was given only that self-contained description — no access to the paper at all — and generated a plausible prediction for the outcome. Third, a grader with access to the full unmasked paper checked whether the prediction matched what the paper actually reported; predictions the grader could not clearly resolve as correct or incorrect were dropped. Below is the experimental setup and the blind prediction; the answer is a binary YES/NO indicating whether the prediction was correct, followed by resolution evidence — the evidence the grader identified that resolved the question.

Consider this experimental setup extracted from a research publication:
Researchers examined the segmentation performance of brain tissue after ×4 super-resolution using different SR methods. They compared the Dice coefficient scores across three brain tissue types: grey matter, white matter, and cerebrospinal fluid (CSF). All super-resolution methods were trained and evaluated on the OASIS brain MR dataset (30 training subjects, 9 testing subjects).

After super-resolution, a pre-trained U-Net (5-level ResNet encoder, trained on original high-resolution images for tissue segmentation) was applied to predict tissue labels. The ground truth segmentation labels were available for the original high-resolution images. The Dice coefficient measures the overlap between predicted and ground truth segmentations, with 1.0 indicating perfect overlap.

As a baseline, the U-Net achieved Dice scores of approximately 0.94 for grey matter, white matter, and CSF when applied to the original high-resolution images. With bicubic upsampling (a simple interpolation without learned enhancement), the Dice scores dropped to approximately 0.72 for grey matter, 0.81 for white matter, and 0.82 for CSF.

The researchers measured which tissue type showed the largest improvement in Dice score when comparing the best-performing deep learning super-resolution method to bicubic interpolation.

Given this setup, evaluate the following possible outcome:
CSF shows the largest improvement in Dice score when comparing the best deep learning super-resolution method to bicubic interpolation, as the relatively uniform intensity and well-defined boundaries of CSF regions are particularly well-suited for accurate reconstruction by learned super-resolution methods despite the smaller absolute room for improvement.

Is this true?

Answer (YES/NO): NO